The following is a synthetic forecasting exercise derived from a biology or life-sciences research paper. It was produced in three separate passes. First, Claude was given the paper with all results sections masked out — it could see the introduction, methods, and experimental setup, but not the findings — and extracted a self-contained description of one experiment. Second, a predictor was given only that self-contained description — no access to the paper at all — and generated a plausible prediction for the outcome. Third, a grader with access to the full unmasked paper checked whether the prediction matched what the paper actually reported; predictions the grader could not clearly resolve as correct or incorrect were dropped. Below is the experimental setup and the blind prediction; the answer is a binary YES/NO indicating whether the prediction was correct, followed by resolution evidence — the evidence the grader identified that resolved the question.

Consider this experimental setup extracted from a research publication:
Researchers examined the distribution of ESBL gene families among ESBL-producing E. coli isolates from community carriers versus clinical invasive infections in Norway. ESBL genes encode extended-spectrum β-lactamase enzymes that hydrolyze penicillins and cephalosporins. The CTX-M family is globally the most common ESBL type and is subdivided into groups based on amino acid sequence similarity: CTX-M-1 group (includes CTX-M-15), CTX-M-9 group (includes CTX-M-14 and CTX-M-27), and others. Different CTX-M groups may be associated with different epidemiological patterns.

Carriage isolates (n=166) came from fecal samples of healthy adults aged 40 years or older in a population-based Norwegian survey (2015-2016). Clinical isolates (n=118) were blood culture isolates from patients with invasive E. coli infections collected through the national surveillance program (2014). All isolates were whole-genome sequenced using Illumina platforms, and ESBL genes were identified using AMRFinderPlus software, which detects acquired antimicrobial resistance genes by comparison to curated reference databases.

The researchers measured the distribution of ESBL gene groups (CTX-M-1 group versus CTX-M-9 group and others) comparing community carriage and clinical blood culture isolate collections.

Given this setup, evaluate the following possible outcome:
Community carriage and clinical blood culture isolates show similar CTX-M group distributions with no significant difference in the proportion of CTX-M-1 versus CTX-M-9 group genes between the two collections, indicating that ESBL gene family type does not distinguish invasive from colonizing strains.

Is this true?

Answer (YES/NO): NO